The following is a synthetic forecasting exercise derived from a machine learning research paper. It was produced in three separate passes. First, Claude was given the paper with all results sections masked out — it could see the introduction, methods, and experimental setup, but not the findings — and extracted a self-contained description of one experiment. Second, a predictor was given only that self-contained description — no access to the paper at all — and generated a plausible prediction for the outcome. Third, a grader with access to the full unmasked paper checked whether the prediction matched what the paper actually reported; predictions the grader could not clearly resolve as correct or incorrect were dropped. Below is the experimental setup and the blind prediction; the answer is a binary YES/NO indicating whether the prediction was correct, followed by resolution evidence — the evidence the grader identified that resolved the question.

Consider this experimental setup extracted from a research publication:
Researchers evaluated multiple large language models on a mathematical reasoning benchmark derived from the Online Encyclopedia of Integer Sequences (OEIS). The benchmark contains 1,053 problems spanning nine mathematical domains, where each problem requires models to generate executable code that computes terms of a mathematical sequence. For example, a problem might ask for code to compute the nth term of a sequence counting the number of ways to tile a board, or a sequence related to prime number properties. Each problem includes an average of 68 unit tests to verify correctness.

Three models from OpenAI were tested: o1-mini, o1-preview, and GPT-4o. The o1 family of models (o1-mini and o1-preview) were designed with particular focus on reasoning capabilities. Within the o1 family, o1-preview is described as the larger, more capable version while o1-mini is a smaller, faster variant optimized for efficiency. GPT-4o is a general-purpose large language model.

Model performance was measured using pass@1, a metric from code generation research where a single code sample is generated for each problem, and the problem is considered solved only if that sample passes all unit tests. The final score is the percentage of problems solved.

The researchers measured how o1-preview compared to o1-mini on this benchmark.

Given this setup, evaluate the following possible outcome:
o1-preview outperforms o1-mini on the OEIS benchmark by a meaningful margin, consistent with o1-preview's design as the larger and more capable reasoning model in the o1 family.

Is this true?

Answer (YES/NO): NO